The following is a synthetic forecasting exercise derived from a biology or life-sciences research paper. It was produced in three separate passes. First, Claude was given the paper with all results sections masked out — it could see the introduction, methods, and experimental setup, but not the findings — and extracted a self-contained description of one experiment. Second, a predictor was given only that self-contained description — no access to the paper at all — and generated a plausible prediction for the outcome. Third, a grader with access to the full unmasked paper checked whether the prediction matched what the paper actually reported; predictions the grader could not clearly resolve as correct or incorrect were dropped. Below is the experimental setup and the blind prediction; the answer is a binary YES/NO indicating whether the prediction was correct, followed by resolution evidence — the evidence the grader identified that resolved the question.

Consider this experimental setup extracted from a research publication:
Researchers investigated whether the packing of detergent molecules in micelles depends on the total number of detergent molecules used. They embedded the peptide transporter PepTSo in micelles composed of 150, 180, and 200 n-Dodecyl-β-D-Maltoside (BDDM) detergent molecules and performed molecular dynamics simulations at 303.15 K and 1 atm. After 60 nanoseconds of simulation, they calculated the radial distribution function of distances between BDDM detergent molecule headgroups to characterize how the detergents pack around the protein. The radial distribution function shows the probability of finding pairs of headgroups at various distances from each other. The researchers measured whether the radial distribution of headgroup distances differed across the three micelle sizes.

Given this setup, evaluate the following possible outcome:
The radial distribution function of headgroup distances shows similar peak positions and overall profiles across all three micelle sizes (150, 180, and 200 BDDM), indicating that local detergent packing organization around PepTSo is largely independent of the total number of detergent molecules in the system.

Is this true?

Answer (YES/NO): YES